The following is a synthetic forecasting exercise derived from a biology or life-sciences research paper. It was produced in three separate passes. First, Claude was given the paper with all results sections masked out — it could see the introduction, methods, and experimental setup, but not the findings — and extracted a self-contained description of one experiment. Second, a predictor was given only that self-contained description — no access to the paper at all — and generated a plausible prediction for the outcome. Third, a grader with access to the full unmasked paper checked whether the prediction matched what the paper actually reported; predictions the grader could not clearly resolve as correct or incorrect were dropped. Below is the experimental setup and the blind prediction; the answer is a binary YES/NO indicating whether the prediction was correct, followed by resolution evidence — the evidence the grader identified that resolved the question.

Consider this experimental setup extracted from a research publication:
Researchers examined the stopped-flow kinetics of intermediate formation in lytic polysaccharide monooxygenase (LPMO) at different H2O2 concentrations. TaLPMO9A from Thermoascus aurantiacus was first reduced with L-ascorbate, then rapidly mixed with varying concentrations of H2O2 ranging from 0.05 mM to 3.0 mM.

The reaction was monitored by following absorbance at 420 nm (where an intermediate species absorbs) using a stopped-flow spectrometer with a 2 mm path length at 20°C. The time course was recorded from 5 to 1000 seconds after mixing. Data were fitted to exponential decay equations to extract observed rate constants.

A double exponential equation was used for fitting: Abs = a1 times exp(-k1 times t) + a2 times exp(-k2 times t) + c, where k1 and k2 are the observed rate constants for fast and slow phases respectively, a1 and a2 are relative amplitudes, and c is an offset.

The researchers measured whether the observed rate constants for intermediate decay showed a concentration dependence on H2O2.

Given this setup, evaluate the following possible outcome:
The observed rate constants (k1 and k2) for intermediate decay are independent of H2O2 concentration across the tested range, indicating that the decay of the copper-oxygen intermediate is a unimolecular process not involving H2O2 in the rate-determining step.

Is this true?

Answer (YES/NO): NO